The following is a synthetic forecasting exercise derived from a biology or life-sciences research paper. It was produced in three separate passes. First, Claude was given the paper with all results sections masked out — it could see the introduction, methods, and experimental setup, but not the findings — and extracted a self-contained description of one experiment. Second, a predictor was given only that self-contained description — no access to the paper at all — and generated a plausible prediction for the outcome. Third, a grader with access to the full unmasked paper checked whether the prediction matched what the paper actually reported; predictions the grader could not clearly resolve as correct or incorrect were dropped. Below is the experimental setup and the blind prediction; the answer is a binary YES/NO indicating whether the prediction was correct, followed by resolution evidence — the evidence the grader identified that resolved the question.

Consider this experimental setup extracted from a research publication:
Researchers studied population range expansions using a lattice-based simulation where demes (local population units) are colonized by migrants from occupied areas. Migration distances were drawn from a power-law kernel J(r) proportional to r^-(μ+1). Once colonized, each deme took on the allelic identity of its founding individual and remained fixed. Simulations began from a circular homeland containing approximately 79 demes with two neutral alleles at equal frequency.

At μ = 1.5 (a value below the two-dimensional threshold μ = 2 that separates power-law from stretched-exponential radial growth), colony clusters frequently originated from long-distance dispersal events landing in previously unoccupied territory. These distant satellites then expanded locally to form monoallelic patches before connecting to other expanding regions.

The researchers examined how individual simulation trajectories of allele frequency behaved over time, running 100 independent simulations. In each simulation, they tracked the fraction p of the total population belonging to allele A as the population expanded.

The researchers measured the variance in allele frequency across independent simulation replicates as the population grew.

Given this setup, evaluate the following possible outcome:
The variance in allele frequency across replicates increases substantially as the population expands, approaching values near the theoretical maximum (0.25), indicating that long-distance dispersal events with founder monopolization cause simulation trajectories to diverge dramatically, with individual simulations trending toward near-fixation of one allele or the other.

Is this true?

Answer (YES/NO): NO